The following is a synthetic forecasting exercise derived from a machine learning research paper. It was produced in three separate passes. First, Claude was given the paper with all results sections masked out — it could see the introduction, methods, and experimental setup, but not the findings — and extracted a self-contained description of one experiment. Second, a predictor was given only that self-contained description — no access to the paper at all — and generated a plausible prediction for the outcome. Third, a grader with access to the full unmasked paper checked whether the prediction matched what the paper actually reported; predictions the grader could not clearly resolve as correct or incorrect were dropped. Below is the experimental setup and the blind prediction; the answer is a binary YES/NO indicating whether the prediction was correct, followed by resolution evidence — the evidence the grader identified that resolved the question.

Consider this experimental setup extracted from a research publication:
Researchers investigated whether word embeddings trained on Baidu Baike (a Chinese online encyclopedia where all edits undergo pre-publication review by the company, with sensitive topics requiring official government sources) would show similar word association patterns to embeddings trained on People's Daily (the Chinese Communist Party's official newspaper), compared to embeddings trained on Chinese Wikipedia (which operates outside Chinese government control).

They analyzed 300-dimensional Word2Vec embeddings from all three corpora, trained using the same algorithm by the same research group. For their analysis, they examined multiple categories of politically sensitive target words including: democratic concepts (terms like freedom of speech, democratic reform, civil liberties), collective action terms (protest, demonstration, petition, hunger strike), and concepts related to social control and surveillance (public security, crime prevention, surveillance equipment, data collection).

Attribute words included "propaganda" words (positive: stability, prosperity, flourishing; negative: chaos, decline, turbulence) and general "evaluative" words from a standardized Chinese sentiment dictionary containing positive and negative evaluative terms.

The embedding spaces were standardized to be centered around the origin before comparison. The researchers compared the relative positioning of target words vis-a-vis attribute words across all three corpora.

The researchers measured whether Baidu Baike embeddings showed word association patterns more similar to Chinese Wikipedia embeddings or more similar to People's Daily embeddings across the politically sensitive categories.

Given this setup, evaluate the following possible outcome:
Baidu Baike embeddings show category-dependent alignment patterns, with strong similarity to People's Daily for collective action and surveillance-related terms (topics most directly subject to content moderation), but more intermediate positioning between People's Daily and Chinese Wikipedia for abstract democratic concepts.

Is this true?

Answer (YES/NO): NO